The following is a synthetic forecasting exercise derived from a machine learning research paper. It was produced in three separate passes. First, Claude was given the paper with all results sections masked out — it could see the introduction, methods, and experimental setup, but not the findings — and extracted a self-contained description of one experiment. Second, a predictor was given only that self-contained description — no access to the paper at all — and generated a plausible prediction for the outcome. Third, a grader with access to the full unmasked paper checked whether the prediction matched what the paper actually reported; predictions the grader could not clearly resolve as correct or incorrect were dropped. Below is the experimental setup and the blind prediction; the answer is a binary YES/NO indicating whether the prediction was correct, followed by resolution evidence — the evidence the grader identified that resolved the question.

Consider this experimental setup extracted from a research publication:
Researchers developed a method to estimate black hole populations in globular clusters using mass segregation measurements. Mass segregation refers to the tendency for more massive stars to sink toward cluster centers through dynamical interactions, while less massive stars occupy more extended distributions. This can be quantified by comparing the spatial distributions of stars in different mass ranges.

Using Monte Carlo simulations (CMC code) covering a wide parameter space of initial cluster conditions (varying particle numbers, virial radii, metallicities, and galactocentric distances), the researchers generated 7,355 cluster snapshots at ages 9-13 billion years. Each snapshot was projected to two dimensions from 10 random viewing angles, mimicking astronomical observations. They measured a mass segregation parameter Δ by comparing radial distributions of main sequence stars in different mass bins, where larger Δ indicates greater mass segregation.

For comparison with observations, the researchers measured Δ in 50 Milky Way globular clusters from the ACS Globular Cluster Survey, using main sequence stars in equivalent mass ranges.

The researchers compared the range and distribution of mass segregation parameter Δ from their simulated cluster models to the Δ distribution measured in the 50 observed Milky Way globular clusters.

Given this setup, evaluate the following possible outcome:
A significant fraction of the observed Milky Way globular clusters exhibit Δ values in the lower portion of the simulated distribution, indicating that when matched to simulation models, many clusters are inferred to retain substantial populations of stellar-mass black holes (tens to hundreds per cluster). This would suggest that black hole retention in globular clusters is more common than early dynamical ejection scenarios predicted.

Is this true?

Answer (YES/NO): NO